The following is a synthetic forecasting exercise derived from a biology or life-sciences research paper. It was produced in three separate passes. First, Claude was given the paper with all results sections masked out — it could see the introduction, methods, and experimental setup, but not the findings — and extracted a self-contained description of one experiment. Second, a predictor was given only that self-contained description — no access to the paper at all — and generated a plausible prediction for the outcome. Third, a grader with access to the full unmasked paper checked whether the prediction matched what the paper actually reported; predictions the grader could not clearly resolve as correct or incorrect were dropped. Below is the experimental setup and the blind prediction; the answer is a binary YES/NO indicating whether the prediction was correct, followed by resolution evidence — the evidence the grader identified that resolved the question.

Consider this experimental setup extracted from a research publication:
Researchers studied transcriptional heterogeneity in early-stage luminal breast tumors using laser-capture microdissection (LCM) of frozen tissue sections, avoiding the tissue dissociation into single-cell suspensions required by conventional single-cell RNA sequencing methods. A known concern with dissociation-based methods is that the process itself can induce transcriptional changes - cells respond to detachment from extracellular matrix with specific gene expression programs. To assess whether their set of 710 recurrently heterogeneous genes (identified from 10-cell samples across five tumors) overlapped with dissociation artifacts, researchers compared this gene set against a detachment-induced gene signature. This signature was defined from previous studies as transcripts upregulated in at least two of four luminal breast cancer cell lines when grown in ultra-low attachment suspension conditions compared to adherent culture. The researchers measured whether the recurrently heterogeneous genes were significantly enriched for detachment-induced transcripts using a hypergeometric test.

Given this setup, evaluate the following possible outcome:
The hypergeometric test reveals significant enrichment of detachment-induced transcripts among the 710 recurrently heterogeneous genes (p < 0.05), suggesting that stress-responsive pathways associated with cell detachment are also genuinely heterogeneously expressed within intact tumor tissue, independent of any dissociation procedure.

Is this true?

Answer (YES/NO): NO